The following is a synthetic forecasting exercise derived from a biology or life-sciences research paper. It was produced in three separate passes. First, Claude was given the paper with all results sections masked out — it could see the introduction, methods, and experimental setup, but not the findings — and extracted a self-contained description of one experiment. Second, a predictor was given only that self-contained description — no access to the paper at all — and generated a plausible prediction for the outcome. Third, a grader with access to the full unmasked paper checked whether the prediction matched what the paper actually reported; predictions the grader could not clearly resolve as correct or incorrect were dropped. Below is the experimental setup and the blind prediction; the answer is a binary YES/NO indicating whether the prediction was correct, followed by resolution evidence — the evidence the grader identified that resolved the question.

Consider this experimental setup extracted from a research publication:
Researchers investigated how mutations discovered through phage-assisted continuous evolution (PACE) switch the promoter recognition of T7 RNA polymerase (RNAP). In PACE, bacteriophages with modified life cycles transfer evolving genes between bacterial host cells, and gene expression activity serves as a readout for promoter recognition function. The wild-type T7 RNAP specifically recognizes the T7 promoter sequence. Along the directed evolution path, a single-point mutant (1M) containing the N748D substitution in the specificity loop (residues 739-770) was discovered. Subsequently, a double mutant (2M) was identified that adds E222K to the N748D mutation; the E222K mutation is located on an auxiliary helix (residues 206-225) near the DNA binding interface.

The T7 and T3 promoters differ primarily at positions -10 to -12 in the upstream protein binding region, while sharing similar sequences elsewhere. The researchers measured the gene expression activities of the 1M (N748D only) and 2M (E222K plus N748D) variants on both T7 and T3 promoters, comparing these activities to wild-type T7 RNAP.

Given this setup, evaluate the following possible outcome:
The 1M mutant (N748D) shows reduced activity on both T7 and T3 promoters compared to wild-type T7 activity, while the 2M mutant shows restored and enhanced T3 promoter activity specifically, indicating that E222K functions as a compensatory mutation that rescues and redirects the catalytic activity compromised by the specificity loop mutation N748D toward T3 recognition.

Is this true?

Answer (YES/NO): NO